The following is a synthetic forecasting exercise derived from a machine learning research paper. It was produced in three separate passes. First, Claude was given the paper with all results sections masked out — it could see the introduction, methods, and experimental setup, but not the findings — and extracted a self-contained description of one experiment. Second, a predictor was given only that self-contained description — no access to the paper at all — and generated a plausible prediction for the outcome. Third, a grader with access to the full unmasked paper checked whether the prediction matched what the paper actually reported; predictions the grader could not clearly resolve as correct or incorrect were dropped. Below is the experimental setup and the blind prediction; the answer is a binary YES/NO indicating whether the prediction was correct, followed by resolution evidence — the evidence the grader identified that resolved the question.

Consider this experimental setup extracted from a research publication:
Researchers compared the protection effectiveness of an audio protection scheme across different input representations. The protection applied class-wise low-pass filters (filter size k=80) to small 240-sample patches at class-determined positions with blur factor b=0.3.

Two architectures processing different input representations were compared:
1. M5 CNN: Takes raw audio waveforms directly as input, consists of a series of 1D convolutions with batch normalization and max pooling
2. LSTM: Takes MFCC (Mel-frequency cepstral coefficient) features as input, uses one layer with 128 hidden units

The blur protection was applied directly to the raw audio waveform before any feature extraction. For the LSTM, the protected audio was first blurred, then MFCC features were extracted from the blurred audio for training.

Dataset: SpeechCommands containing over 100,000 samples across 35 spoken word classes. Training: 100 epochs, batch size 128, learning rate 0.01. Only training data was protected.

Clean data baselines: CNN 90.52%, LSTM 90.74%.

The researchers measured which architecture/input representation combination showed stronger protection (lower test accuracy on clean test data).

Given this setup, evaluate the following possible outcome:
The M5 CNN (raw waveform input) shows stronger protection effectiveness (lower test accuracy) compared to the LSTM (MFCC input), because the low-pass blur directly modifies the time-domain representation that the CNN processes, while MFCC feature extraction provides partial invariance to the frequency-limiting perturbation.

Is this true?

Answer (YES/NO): NO